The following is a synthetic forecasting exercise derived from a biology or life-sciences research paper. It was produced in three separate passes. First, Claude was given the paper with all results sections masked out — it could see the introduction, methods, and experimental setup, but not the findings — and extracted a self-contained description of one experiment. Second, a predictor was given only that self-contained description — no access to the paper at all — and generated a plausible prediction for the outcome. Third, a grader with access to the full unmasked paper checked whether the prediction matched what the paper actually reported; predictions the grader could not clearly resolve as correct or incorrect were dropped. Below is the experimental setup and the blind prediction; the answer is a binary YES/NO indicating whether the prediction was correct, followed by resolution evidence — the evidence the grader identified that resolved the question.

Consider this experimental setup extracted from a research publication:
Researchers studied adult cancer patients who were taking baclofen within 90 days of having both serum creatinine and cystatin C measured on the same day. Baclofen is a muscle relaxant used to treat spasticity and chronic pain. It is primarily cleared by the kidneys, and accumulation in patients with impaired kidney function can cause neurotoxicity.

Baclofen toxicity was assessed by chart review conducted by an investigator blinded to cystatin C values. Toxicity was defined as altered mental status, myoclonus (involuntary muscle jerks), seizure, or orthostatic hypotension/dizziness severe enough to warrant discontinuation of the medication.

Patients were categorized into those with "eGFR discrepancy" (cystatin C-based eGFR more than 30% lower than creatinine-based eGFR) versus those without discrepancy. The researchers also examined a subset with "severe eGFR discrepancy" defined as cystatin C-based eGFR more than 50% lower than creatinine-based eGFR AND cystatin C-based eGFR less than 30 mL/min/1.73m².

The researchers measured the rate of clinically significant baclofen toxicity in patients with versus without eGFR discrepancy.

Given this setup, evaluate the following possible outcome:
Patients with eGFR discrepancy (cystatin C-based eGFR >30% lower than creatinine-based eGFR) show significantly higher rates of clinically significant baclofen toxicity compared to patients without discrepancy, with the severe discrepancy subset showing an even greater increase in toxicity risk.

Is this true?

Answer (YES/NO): NO